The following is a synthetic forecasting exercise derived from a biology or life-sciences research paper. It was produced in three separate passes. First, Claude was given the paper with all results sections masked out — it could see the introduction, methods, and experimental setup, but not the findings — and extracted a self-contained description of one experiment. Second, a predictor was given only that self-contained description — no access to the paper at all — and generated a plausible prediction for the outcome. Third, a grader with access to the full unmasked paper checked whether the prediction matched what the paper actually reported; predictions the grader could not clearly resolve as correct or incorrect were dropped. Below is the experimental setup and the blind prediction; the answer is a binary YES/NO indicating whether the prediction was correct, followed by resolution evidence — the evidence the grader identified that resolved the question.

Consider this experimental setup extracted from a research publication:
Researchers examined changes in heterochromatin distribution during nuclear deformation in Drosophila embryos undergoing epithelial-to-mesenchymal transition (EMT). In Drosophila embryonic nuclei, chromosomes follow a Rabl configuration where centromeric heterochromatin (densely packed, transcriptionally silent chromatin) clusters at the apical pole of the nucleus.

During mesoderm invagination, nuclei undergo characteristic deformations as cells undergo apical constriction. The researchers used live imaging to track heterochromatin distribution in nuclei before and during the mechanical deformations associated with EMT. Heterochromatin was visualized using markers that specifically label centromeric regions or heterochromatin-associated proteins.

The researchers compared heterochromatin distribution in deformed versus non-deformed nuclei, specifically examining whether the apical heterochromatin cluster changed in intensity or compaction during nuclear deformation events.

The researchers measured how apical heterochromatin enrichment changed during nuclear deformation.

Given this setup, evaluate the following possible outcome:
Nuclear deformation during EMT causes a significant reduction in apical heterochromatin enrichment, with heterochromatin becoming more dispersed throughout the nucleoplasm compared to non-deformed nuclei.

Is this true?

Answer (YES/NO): NO